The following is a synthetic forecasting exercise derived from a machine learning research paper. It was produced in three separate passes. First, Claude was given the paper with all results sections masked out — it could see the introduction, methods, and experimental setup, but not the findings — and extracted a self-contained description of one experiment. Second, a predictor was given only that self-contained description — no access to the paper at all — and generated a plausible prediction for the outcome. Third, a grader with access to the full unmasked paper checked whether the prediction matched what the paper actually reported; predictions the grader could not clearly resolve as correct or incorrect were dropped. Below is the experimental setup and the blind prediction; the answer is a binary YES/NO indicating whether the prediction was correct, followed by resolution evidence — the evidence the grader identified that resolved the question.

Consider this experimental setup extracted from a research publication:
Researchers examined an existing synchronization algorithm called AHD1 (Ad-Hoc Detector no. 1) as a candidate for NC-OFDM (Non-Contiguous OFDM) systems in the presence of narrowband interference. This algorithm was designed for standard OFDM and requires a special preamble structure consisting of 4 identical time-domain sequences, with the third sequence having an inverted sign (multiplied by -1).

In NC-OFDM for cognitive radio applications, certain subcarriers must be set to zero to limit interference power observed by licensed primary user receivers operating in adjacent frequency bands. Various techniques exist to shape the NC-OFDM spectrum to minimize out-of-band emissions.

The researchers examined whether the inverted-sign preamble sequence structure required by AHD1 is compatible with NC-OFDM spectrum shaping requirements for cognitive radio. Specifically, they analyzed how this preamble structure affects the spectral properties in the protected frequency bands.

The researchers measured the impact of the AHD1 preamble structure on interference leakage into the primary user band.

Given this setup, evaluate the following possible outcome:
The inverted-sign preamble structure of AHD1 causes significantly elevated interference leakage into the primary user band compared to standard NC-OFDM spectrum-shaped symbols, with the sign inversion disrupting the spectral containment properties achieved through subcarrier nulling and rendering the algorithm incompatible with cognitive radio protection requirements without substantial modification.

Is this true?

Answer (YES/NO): YES